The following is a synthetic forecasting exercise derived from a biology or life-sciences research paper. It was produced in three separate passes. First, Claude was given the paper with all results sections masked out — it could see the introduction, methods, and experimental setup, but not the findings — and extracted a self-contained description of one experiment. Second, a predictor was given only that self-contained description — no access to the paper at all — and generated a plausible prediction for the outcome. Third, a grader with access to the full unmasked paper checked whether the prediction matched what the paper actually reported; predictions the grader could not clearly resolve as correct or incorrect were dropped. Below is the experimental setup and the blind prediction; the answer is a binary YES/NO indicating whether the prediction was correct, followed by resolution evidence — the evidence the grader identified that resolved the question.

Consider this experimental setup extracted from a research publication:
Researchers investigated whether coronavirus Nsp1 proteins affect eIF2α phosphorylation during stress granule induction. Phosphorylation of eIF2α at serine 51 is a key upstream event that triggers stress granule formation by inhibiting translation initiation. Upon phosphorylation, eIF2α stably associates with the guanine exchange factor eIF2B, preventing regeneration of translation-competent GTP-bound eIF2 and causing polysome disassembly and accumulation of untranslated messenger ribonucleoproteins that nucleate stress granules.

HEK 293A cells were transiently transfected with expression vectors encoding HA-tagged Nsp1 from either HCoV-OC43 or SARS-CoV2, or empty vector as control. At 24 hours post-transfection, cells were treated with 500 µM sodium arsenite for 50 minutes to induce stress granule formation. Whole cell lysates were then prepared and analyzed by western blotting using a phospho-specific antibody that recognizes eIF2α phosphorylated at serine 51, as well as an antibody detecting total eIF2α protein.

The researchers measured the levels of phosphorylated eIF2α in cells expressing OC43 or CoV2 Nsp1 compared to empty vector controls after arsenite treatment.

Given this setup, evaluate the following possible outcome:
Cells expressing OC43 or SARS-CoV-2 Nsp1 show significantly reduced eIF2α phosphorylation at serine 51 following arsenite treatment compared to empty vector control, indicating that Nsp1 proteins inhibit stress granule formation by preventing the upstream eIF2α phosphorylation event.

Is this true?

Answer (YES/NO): YES